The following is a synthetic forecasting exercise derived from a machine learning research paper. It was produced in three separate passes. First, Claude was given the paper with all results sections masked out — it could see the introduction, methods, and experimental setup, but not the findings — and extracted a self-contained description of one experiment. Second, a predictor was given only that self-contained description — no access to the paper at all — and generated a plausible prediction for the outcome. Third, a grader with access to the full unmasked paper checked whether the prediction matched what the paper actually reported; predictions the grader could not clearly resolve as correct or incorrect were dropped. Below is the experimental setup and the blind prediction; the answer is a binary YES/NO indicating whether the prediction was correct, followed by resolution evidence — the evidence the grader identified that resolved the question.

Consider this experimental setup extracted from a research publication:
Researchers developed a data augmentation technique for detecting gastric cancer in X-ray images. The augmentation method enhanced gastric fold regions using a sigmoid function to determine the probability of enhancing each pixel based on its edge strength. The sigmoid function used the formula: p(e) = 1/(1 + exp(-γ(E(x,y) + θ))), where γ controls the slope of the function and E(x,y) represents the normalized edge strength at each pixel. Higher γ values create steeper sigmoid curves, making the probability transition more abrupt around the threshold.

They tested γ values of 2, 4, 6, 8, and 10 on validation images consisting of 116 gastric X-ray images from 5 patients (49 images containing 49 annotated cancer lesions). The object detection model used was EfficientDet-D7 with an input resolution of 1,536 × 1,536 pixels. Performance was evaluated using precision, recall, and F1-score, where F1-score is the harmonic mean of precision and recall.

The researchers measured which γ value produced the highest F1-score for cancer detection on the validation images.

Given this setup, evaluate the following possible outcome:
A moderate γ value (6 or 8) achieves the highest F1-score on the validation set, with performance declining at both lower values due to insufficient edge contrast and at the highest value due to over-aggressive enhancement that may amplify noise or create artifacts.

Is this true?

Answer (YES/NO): NO